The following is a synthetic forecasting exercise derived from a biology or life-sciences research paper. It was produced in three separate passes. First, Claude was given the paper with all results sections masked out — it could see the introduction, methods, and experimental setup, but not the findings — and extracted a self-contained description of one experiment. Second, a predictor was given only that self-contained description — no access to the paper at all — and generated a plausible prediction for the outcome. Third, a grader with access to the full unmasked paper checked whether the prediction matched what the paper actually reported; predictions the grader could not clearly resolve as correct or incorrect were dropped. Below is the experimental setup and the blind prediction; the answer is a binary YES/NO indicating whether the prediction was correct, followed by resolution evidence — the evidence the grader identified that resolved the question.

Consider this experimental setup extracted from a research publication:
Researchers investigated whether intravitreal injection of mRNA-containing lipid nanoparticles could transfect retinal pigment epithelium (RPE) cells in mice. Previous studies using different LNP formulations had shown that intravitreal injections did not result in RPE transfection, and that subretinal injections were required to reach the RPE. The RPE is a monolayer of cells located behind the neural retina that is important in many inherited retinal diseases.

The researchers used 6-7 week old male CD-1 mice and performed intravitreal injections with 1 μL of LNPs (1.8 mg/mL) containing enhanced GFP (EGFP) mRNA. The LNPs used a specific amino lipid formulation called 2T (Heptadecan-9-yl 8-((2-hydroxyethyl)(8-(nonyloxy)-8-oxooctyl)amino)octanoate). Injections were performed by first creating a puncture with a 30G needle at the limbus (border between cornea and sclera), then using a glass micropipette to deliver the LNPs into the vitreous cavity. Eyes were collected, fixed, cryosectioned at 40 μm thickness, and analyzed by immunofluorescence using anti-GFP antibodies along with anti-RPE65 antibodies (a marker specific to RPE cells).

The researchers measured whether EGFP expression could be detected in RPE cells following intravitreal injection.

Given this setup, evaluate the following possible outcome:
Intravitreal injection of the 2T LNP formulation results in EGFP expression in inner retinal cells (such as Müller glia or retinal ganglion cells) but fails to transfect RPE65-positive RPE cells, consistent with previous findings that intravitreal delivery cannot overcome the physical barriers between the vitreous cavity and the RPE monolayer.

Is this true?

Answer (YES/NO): NO